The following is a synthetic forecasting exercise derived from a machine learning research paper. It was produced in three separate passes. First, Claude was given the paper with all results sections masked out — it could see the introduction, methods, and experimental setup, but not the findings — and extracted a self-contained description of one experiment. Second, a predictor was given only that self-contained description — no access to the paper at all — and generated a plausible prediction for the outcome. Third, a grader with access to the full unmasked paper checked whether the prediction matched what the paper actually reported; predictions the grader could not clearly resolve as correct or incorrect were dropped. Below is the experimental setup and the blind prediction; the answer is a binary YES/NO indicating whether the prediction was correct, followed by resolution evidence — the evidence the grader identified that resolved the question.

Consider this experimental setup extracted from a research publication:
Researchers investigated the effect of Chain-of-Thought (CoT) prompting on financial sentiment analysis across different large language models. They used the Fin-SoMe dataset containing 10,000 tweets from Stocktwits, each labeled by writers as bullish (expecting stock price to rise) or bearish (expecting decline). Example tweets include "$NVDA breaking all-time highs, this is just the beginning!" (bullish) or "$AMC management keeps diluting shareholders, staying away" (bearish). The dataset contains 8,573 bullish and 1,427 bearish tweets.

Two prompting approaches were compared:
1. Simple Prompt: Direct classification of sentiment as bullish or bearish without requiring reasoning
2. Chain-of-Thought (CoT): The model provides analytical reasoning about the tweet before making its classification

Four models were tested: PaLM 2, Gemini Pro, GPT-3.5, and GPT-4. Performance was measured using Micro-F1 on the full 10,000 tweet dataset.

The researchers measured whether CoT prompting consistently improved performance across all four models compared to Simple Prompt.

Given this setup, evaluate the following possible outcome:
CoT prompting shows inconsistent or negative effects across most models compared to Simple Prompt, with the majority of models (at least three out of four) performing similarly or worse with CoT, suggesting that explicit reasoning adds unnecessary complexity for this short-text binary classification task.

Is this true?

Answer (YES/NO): NO